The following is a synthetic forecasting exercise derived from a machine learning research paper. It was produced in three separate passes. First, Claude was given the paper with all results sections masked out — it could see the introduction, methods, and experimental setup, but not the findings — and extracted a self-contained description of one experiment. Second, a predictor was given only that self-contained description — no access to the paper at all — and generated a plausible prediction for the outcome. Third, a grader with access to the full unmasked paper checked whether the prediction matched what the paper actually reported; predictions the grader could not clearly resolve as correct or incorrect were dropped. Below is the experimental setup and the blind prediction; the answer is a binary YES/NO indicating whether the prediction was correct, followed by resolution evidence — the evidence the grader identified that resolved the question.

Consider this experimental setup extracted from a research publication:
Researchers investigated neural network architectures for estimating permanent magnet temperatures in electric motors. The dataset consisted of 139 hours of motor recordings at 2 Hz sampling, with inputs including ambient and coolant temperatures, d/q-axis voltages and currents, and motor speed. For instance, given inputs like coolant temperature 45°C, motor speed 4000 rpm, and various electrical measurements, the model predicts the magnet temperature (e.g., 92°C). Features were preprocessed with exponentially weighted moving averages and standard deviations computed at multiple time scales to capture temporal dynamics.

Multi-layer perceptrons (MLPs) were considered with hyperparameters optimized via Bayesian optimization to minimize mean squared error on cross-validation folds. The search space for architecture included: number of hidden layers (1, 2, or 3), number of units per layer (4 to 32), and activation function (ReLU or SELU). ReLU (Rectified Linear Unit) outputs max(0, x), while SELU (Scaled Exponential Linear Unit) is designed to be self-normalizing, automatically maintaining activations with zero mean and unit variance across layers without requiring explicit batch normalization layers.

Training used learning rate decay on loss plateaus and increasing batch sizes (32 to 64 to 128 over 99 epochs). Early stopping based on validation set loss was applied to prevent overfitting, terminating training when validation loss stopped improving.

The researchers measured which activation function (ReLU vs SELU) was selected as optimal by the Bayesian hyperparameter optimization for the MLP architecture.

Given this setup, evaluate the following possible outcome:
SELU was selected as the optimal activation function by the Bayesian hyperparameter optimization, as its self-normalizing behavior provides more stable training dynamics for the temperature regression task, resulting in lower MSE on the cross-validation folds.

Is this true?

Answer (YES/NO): NO